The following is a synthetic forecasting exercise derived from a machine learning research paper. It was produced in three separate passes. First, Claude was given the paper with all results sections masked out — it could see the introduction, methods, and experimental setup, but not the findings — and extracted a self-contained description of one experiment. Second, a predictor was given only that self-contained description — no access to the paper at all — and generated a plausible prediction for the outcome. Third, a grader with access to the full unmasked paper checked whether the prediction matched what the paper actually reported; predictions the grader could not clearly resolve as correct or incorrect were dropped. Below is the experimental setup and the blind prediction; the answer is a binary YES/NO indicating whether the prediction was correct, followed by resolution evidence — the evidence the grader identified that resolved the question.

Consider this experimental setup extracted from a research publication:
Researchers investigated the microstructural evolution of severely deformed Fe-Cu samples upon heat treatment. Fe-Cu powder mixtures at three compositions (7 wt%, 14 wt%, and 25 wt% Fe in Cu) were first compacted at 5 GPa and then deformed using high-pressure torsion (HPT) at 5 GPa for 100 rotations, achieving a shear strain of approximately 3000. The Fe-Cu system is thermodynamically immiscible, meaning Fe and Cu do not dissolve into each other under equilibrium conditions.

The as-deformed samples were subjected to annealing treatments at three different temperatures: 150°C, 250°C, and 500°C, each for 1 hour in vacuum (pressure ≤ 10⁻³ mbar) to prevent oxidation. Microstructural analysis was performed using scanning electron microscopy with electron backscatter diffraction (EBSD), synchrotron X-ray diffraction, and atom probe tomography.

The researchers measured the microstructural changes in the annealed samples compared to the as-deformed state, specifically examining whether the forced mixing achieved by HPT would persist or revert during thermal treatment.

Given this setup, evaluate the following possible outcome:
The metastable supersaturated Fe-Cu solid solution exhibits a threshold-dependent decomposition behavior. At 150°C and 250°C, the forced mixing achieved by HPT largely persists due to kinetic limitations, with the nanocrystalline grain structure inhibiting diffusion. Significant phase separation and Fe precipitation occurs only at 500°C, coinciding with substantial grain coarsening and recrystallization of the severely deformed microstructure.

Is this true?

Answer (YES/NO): NO